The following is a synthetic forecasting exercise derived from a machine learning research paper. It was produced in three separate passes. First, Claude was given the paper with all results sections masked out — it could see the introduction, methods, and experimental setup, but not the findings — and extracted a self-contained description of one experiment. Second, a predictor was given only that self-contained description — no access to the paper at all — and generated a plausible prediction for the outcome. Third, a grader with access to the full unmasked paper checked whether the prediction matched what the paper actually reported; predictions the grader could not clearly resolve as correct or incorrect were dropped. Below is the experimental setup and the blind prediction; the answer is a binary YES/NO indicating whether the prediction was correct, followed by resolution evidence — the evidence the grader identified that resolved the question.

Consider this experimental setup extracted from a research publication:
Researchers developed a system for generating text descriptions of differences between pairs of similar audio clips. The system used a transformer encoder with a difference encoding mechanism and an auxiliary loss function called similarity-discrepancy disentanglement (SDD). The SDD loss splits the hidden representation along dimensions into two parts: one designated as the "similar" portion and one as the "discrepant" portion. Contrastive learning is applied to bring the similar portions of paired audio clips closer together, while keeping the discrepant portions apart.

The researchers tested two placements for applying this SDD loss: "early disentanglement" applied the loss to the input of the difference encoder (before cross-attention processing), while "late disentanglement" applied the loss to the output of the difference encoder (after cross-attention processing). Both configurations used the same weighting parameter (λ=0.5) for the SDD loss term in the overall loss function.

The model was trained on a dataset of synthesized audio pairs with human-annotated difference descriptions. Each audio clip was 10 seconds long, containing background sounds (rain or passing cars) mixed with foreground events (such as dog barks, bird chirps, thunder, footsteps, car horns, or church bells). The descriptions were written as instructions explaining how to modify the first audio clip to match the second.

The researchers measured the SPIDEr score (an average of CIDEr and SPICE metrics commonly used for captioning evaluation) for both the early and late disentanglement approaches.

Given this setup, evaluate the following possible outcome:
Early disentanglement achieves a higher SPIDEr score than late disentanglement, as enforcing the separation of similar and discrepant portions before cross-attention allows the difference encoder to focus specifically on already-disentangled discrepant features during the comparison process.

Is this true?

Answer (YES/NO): NO